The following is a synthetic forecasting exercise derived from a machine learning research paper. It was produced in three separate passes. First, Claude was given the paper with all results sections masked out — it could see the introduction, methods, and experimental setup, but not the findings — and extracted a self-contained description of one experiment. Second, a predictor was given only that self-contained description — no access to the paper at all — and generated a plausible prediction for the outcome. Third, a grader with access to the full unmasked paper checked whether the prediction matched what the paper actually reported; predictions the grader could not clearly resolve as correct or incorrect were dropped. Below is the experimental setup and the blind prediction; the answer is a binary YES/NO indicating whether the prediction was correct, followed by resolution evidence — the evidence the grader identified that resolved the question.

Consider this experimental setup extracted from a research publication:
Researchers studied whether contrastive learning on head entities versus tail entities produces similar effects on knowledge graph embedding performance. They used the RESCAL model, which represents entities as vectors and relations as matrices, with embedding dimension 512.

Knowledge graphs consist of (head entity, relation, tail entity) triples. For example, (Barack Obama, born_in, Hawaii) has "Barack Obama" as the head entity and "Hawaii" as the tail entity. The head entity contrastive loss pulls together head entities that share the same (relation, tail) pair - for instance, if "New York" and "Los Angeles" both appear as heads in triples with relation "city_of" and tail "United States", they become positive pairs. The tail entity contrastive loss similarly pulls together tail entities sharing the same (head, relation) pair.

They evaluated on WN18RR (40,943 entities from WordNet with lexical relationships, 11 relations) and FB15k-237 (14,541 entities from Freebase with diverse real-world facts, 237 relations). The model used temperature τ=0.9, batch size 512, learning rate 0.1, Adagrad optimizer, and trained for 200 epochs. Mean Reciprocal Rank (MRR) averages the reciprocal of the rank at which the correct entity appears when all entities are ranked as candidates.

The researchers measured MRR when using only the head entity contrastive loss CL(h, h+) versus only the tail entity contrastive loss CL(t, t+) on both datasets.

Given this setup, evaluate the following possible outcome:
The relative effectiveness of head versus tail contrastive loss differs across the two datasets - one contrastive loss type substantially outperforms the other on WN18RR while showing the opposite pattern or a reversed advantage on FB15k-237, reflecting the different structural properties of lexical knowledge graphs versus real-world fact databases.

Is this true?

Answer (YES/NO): NO